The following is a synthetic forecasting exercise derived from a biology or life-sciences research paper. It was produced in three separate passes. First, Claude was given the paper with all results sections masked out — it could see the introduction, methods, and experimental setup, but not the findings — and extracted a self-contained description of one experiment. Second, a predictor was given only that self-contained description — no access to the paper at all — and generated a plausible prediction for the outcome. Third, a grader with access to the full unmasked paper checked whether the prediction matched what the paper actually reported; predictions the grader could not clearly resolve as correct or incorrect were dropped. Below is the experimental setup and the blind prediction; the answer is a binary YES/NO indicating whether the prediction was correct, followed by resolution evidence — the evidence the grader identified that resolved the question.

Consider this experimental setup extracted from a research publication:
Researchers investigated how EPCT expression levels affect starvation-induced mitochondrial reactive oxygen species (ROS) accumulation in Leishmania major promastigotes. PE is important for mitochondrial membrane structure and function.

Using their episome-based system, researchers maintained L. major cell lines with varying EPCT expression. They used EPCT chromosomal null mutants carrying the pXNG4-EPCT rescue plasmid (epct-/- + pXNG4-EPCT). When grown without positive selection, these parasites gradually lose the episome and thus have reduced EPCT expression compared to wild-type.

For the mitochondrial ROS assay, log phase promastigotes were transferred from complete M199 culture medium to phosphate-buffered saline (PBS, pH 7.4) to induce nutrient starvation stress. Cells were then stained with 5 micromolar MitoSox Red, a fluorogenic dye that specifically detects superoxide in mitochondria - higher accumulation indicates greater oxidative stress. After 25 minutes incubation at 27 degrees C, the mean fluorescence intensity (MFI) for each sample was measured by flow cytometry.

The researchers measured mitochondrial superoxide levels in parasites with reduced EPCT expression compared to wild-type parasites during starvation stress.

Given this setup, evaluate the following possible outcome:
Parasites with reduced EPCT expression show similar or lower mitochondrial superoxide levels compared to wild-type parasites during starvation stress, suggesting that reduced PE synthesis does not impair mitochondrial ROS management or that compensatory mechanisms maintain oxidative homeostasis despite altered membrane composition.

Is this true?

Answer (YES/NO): YES